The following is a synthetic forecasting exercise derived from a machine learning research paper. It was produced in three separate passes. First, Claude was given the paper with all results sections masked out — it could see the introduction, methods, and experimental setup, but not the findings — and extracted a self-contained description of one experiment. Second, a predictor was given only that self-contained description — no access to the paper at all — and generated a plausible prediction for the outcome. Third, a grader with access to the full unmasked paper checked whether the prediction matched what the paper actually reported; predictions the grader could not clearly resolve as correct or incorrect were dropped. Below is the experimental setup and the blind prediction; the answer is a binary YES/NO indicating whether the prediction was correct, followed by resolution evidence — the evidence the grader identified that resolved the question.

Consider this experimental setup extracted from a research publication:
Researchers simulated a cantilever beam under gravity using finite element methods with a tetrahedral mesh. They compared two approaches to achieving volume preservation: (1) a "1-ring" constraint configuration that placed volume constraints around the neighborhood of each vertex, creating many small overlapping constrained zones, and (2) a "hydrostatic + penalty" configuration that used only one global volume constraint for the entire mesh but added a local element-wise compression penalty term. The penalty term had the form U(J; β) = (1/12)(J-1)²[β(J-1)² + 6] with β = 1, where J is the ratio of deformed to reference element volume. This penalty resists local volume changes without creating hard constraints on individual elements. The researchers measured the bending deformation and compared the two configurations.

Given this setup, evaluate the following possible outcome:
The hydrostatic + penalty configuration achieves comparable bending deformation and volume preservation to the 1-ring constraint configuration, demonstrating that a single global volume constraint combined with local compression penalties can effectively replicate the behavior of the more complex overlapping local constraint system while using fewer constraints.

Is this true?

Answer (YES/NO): YES